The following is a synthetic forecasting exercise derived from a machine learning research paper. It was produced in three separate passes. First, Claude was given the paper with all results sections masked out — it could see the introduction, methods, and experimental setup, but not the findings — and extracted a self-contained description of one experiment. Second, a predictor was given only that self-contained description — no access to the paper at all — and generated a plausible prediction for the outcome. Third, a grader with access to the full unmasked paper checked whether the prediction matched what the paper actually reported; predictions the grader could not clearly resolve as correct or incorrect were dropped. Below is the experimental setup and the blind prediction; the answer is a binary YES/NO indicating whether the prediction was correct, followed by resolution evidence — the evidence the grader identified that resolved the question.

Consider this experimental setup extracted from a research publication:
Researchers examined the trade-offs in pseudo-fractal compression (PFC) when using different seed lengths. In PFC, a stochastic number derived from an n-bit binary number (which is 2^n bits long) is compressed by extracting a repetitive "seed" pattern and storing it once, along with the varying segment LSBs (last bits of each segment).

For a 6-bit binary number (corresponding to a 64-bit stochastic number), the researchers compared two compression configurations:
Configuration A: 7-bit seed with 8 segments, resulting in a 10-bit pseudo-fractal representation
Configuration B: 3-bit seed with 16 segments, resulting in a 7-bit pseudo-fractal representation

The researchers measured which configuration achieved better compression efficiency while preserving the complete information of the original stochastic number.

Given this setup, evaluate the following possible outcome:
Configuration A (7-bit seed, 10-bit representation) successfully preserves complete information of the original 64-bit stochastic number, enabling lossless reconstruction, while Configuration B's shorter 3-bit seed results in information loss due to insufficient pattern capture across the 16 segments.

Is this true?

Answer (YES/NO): NO